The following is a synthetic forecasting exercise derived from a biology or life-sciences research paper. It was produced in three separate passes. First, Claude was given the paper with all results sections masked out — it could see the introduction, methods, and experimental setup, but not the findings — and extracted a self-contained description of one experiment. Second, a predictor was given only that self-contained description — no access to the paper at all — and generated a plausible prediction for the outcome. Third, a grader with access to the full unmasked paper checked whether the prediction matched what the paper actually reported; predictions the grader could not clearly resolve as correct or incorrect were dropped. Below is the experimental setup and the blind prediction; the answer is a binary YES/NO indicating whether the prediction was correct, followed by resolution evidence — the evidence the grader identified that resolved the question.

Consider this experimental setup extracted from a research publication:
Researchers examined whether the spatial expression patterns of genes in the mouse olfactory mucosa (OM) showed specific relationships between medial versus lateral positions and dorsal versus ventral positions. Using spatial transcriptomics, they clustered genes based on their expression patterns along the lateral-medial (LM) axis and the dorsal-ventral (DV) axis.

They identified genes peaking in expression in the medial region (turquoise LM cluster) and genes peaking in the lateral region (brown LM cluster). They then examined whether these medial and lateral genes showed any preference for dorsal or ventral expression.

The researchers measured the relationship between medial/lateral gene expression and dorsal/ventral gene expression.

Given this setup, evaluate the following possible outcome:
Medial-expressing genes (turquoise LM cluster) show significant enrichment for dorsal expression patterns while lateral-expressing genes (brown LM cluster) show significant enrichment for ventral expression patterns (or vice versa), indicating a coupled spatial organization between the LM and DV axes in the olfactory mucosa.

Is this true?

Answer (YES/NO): YES